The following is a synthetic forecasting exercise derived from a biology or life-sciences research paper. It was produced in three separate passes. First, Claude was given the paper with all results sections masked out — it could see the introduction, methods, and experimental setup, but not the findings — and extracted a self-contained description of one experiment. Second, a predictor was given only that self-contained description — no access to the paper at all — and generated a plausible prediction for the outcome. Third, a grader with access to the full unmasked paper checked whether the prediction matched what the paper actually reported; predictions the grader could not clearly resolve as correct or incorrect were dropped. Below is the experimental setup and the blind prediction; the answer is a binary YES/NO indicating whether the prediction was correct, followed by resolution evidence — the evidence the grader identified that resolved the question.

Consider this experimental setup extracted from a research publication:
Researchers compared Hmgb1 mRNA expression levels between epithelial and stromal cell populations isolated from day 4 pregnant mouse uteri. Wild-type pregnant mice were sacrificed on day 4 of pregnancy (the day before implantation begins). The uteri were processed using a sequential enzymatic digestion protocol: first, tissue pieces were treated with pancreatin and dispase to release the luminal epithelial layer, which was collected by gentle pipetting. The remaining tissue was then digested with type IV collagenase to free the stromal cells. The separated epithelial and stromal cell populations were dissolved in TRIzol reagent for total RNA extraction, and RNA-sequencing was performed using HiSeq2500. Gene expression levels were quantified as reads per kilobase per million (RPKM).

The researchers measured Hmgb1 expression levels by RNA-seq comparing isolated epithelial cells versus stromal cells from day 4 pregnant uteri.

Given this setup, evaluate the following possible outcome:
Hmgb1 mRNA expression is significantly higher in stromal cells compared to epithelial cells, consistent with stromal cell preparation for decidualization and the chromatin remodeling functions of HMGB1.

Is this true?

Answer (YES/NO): YES